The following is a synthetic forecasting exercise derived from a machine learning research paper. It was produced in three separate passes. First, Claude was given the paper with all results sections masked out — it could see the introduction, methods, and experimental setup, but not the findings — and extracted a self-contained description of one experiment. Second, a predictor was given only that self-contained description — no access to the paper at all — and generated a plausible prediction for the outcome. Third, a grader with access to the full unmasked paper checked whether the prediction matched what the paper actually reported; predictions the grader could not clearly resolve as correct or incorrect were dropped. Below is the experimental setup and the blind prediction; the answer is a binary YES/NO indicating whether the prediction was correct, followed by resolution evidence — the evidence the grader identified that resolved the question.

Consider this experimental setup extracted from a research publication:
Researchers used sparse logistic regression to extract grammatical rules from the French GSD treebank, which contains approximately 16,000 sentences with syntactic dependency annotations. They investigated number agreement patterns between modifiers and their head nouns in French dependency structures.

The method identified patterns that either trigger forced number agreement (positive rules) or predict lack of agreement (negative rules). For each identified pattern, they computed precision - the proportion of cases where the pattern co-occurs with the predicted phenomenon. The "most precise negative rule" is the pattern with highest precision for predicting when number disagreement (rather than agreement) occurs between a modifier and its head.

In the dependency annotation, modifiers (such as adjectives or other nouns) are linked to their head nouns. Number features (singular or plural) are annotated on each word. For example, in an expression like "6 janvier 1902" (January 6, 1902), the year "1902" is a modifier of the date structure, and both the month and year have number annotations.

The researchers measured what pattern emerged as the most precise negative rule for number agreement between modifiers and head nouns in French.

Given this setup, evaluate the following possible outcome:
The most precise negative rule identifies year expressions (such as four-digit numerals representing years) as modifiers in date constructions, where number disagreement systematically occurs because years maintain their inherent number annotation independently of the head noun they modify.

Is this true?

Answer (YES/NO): YES